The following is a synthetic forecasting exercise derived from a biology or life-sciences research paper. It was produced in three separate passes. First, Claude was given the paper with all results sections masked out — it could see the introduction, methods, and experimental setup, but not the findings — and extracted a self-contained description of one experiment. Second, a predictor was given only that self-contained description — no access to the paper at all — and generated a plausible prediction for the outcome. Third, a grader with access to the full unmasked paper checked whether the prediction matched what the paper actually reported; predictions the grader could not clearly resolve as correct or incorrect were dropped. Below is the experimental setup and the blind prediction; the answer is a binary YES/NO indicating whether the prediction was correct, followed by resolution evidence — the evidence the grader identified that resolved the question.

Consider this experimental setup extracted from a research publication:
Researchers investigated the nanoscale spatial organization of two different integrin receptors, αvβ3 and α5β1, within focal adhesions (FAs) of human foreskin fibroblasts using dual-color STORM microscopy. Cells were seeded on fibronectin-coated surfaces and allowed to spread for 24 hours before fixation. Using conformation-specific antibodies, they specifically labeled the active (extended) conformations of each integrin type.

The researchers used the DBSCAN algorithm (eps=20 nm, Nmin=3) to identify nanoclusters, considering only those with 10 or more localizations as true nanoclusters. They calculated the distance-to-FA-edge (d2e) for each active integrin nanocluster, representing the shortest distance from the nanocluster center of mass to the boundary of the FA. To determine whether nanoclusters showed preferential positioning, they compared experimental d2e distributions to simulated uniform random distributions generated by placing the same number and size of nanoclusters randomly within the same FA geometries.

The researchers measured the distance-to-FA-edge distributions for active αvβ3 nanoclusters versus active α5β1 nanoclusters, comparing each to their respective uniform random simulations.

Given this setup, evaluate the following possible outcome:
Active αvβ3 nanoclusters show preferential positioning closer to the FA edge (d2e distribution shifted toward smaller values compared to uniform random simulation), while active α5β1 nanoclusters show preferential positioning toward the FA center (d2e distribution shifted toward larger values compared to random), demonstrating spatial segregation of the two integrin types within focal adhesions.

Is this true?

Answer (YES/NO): NO